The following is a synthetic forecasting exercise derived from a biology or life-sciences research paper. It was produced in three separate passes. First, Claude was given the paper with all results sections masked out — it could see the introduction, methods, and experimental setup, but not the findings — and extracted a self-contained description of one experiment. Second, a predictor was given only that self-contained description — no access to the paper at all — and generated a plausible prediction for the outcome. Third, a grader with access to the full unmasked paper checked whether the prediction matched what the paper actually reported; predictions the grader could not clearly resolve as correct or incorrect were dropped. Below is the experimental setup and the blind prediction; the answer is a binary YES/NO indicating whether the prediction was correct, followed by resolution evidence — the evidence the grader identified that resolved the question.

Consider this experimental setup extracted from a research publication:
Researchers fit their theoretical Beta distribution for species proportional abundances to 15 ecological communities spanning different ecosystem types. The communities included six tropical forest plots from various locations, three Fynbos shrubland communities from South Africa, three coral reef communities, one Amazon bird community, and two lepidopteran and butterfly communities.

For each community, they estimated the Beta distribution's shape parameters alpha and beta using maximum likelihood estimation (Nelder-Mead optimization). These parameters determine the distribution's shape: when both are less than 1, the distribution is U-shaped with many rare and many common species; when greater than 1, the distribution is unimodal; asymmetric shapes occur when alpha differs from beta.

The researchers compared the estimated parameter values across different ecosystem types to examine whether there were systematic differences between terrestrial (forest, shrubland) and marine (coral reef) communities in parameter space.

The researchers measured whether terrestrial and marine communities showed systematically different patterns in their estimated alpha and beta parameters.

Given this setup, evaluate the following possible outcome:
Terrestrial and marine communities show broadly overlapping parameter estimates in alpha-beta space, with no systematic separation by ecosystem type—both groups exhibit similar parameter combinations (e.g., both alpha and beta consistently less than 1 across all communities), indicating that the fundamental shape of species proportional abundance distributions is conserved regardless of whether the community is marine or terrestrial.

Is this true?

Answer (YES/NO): NO